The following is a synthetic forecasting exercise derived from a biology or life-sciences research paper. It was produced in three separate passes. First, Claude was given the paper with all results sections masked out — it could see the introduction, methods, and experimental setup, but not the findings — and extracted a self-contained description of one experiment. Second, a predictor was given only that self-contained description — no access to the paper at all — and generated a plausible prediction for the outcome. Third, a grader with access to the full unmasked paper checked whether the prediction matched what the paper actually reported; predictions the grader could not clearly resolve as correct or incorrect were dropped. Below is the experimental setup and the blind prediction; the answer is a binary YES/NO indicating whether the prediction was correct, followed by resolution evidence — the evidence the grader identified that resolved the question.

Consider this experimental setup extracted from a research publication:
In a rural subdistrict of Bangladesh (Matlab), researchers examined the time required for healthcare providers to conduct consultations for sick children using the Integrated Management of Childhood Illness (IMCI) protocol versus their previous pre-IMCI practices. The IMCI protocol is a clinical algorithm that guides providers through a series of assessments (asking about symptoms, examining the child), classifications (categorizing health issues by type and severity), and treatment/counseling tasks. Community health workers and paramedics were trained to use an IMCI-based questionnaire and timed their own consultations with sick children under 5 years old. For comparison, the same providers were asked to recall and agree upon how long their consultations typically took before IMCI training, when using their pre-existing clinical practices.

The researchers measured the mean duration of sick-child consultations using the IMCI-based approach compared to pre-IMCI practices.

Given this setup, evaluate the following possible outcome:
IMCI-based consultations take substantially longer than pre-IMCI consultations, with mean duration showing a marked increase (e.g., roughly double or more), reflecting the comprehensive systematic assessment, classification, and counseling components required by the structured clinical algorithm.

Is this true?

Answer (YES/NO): YES